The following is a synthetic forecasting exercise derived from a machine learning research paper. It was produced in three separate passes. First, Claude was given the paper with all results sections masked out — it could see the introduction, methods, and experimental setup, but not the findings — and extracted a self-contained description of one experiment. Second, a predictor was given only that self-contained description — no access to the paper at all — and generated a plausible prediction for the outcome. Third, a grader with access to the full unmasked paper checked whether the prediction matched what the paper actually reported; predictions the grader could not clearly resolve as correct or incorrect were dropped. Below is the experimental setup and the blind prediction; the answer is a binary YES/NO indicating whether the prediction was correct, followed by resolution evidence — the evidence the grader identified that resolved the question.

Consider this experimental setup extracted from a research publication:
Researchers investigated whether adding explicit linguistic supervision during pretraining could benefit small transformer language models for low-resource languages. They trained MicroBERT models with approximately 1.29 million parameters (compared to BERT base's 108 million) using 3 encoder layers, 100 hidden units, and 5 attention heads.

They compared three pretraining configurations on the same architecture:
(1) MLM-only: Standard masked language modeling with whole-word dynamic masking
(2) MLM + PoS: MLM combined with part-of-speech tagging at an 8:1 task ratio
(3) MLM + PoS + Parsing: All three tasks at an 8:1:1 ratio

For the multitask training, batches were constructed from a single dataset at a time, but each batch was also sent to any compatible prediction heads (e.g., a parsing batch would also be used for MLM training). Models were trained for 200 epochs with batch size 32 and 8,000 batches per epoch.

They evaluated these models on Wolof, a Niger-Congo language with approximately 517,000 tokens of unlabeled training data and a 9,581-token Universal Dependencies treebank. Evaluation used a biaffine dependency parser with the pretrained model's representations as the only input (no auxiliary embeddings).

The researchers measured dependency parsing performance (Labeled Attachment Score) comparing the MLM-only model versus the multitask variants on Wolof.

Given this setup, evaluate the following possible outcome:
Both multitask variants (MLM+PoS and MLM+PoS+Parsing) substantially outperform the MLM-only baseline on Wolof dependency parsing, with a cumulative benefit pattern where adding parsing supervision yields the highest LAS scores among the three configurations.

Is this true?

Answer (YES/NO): NO